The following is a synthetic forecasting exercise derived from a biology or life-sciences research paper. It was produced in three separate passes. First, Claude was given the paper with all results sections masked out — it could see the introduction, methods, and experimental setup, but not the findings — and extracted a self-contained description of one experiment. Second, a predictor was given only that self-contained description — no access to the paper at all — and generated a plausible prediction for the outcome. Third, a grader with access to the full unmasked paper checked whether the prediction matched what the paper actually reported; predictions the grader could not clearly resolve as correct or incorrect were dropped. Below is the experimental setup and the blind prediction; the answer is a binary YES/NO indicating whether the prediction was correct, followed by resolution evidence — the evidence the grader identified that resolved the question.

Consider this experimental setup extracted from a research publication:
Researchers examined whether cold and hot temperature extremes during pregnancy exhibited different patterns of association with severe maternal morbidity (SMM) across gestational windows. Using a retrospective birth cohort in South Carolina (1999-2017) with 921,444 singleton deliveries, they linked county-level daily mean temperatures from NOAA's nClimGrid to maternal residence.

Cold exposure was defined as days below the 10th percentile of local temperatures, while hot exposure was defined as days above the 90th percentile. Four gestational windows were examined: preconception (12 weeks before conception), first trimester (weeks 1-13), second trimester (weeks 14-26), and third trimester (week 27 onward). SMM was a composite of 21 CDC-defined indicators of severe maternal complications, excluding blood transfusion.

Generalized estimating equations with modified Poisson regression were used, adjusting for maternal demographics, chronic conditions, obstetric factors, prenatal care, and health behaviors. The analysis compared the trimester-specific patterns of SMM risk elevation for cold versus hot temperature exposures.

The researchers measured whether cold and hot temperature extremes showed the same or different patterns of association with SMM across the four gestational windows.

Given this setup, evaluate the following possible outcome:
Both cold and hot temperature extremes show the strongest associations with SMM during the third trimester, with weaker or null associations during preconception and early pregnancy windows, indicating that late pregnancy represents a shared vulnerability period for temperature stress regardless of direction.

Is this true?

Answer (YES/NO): NO